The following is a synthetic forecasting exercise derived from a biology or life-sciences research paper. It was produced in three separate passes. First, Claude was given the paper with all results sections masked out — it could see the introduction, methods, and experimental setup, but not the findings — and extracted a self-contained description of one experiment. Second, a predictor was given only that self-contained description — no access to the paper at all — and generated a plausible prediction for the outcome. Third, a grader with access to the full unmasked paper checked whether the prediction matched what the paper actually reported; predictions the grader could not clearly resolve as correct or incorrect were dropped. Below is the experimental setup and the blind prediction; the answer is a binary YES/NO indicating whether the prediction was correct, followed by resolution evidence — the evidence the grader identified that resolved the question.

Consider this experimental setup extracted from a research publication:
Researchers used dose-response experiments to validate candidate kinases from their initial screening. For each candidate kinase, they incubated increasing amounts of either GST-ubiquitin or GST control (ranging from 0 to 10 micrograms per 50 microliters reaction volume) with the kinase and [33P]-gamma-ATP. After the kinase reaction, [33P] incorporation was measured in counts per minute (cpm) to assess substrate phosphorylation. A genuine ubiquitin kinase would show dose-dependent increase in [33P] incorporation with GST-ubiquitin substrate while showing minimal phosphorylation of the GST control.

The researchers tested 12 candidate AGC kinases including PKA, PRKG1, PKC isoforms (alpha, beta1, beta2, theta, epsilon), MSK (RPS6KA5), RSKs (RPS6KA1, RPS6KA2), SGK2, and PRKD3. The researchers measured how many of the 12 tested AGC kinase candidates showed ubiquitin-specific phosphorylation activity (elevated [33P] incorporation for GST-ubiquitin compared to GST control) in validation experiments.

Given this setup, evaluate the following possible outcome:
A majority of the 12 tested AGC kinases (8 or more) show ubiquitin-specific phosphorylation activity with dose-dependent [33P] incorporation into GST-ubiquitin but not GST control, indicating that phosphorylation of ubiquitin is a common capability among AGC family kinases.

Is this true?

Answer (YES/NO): YES